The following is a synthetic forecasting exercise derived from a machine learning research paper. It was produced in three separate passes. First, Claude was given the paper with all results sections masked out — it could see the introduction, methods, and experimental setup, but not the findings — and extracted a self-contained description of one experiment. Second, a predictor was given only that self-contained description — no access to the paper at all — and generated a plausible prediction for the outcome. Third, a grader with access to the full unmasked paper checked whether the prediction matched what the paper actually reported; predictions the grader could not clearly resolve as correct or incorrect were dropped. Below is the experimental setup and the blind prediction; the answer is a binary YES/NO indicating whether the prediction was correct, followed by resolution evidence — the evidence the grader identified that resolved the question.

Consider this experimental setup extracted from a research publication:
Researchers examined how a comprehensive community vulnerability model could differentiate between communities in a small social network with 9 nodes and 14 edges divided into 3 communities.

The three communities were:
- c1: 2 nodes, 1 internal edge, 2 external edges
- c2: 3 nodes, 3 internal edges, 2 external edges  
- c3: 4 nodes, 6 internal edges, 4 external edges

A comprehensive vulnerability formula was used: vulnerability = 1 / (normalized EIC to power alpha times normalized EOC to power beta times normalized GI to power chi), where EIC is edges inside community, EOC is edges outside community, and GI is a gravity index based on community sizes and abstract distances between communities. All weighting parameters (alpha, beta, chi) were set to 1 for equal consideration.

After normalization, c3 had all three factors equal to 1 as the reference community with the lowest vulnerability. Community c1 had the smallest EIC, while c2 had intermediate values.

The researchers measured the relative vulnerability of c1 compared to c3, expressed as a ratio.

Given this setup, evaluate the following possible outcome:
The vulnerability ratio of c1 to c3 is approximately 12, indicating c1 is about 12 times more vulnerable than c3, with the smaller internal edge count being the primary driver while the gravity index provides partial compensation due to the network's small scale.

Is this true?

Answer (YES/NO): NO